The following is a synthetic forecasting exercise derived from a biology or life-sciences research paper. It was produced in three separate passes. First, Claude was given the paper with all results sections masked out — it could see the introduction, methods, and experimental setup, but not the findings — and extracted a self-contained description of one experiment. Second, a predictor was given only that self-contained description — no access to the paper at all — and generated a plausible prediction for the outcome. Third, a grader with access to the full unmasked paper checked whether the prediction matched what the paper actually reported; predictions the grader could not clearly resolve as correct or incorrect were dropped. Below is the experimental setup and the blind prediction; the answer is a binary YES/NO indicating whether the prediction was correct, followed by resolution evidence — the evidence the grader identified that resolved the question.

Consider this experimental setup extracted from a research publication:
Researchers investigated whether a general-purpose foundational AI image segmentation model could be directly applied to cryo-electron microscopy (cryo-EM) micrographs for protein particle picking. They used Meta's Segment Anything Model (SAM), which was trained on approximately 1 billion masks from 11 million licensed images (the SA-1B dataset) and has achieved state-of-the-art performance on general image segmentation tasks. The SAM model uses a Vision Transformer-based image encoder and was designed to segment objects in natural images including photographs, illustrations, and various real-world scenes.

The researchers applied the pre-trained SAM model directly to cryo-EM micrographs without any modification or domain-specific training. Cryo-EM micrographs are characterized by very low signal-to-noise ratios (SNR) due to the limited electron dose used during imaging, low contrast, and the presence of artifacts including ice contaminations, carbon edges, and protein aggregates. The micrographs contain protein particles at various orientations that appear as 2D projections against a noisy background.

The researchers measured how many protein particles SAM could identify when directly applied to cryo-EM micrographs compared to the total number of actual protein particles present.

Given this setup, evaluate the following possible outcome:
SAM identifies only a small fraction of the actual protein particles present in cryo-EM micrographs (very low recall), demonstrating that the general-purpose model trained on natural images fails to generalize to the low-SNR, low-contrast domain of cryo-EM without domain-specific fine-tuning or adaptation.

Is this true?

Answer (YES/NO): YES